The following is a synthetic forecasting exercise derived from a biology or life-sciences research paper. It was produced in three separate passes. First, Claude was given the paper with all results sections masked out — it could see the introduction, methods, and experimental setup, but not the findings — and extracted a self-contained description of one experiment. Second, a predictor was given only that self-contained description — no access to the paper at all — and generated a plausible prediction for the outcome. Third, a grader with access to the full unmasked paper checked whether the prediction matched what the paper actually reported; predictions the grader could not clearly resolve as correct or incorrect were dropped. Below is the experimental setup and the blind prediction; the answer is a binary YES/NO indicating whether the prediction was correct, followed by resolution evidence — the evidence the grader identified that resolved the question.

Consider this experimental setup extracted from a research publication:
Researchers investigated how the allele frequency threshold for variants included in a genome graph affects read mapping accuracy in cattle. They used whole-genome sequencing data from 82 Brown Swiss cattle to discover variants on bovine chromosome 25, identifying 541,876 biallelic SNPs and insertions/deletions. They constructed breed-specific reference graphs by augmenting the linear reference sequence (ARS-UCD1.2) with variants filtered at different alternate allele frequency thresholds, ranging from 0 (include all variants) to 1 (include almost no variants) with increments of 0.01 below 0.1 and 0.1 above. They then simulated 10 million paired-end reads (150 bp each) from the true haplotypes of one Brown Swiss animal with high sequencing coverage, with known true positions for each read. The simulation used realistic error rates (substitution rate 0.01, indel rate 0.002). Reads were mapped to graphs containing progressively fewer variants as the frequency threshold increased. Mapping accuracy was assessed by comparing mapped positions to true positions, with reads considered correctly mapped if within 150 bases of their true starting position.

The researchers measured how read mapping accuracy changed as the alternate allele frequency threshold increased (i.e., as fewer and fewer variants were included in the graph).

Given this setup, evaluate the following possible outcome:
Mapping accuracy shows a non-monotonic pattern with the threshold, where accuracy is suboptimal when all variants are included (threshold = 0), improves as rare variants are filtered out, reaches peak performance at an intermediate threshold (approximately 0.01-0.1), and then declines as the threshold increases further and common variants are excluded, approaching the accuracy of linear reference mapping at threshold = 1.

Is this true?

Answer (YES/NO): YES